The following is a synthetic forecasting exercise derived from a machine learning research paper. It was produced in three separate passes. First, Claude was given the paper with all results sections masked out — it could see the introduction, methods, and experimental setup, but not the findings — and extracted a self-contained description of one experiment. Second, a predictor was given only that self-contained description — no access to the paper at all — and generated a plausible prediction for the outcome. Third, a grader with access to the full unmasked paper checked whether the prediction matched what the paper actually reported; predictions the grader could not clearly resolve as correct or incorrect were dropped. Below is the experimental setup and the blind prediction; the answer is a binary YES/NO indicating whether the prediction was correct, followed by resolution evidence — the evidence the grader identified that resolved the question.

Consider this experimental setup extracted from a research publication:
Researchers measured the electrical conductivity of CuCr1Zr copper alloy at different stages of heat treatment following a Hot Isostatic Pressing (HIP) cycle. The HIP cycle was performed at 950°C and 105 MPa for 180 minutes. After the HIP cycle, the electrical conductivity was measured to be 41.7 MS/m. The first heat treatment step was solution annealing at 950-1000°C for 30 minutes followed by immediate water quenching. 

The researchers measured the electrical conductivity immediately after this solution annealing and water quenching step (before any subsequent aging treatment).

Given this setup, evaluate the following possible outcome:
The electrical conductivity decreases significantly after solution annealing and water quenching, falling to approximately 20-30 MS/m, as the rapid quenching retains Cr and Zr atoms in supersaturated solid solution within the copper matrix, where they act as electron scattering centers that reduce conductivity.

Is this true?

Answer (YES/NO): YES